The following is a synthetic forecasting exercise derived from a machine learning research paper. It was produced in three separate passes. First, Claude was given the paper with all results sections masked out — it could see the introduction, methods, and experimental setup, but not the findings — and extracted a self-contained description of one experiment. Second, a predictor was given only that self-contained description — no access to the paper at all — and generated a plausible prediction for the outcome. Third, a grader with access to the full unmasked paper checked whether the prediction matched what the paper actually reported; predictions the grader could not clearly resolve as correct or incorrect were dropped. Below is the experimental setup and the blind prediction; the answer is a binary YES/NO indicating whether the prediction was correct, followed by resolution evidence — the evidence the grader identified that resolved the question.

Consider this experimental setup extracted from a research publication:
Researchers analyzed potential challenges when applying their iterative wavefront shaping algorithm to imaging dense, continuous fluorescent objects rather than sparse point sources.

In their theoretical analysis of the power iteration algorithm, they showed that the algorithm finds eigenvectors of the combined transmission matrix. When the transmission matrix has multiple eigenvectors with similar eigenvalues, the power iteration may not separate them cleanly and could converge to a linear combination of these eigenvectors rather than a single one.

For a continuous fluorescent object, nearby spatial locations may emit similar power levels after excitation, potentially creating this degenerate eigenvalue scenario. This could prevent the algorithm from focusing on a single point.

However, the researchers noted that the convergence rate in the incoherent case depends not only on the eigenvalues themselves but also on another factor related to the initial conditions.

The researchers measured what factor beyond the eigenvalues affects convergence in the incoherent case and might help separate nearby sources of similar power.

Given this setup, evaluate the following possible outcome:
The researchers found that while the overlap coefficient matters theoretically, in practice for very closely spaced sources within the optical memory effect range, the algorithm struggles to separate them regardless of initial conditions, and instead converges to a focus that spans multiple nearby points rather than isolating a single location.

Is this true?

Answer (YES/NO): NO